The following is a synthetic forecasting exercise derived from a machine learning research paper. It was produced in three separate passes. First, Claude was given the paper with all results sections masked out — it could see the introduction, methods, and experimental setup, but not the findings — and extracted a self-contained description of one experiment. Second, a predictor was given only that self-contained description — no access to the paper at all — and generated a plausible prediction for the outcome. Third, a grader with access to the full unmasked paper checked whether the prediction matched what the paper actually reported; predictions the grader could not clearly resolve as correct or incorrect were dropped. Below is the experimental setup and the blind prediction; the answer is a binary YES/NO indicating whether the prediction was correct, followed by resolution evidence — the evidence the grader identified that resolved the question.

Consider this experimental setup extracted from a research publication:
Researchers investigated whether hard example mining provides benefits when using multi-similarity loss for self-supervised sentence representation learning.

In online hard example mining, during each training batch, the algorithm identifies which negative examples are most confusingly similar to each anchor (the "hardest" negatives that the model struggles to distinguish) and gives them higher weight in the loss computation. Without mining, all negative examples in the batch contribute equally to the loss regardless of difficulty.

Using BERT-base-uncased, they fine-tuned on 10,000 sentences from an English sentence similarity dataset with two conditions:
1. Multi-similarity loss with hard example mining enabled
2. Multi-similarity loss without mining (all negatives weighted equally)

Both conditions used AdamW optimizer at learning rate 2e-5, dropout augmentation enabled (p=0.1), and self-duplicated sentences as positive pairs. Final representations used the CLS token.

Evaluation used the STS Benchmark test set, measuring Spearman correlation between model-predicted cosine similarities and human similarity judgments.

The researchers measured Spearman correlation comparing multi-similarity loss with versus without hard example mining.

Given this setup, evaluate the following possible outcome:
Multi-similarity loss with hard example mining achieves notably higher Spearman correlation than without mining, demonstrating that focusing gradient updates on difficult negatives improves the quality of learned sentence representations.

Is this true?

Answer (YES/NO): YES